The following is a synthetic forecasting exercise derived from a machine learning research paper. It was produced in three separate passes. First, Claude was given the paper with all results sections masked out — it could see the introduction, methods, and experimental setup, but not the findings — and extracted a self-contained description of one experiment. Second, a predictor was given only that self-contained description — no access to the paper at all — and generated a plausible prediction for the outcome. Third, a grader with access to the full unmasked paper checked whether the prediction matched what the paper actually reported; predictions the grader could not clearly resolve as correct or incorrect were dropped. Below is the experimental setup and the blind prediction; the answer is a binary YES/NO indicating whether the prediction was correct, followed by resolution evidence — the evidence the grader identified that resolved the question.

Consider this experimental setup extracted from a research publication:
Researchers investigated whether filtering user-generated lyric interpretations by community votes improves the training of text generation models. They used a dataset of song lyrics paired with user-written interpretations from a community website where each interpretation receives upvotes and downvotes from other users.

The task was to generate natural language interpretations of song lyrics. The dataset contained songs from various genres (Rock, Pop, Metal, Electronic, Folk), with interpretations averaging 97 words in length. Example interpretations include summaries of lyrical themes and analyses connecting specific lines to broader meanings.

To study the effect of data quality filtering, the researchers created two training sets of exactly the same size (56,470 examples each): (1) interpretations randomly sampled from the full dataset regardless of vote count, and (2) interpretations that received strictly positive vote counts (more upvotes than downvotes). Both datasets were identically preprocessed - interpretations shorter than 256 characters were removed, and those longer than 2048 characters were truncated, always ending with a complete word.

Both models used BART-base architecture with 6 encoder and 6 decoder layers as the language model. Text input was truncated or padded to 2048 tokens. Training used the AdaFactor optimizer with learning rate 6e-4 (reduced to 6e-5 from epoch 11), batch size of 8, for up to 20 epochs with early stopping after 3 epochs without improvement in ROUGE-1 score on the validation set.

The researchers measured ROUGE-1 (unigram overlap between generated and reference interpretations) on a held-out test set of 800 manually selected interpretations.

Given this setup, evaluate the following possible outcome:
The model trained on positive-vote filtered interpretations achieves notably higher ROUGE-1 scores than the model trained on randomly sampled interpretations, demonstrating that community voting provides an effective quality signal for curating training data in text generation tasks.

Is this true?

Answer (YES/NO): YES